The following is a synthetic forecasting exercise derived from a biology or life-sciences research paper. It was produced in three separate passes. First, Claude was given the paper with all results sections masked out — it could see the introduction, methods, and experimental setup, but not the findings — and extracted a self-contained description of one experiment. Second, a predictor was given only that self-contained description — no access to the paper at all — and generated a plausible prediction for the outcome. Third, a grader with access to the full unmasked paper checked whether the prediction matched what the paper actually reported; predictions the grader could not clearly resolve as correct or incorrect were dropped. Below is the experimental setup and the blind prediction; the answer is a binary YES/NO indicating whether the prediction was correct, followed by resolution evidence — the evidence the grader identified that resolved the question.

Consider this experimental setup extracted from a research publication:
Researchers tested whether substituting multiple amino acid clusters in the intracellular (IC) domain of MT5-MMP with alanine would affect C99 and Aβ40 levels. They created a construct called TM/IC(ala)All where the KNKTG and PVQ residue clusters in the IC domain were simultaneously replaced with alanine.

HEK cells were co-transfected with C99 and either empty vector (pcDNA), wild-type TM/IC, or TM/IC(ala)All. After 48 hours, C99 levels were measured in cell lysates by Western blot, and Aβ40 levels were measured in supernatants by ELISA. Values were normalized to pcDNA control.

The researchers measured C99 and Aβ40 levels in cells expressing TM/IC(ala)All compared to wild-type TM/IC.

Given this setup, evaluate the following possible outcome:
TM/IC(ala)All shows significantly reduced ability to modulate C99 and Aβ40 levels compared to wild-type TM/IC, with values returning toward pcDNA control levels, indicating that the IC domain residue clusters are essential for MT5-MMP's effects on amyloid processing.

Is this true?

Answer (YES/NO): NO